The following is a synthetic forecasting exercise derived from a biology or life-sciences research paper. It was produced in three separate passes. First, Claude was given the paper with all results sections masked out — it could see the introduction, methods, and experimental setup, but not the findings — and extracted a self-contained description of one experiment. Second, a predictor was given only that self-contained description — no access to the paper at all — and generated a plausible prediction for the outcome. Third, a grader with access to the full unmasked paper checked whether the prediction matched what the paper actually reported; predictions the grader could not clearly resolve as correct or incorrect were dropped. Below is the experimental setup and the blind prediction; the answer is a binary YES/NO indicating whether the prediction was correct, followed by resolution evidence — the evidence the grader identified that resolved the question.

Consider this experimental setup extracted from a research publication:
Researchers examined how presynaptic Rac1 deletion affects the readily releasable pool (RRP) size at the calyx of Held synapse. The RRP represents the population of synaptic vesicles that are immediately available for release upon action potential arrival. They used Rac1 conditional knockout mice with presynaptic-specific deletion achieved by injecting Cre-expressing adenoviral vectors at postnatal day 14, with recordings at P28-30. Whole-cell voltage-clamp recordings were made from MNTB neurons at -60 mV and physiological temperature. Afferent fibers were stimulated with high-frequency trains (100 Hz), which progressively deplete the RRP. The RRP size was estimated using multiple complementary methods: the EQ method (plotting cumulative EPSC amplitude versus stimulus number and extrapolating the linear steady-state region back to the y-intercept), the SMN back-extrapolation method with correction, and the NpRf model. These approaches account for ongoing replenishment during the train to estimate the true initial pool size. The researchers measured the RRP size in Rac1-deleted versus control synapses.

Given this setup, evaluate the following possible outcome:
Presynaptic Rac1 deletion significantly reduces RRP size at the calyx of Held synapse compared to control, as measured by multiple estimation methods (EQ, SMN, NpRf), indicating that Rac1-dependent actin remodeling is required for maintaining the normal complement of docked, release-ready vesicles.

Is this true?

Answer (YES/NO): NO